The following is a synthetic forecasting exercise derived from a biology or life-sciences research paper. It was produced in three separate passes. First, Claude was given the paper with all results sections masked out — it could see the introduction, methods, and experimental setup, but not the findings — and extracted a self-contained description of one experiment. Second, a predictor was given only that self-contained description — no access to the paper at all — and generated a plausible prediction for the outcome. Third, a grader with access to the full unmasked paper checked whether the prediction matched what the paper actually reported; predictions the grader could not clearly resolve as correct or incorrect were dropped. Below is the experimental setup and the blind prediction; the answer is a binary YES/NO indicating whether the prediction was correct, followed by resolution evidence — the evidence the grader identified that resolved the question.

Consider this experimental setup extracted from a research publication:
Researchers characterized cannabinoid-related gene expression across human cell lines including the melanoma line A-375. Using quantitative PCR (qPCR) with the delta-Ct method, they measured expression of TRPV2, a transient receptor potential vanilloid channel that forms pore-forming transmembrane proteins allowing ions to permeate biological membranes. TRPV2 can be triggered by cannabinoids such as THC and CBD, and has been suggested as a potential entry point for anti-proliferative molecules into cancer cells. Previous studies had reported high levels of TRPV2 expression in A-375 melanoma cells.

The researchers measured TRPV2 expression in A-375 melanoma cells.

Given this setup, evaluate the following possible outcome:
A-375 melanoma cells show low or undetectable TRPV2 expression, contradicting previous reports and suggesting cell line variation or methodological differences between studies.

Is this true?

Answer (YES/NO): YES